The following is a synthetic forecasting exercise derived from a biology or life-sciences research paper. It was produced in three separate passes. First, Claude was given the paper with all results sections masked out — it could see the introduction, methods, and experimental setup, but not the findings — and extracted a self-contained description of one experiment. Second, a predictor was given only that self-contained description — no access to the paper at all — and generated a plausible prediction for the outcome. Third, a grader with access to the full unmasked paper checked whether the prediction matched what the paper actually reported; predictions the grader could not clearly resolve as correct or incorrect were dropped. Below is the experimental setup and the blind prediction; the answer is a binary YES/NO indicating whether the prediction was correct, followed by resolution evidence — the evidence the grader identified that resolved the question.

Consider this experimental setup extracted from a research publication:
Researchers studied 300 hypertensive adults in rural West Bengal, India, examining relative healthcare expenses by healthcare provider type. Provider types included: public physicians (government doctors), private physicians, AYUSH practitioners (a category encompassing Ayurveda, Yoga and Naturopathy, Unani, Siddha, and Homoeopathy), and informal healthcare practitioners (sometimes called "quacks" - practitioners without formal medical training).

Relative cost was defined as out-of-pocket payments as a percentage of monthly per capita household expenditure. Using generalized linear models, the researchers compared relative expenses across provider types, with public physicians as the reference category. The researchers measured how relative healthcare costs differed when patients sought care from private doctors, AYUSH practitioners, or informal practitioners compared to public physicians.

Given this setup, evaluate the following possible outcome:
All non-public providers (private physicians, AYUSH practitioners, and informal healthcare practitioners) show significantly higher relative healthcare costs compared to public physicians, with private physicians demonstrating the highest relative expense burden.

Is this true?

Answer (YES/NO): NO